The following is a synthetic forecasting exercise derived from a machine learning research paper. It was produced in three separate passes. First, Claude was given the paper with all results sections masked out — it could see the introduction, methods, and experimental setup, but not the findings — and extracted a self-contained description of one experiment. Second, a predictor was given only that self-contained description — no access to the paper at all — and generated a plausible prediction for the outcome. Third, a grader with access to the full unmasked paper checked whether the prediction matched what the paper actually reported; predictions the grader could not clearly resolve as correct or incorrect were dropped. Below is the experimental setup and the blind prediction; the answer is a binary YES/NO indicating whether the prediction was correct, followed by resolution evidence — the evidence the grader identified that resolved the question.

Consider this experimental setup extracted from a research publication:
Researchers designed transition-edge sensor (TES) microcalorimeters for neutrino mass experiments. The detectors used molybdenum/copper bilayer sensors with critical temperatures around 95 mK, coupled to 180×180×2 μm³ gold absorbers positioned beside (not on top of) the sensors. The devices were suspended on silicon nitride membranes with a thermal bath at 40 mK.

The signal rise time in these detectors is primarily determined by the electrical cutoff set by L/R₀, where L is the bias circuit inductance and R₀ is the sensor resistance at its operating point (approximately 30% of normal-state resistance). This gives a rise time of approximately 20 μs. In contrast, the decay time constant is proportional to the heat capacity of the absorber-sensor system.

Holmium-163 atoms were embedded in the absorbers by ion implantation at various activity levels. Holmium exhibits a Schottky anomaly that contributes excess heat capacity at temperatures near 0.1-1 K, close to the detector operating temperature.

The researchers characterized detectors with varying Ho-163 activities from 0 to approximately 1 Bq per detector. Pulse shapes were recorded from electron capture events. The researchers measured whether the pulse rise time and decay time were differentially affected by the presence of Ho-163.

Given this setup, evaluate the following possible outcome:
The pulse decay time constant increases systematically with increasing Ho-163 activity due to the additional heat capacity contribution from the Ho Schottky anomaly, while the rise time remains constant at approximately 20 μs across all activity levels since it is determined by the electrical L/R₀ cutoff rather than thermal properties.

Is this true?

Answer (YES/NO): NO